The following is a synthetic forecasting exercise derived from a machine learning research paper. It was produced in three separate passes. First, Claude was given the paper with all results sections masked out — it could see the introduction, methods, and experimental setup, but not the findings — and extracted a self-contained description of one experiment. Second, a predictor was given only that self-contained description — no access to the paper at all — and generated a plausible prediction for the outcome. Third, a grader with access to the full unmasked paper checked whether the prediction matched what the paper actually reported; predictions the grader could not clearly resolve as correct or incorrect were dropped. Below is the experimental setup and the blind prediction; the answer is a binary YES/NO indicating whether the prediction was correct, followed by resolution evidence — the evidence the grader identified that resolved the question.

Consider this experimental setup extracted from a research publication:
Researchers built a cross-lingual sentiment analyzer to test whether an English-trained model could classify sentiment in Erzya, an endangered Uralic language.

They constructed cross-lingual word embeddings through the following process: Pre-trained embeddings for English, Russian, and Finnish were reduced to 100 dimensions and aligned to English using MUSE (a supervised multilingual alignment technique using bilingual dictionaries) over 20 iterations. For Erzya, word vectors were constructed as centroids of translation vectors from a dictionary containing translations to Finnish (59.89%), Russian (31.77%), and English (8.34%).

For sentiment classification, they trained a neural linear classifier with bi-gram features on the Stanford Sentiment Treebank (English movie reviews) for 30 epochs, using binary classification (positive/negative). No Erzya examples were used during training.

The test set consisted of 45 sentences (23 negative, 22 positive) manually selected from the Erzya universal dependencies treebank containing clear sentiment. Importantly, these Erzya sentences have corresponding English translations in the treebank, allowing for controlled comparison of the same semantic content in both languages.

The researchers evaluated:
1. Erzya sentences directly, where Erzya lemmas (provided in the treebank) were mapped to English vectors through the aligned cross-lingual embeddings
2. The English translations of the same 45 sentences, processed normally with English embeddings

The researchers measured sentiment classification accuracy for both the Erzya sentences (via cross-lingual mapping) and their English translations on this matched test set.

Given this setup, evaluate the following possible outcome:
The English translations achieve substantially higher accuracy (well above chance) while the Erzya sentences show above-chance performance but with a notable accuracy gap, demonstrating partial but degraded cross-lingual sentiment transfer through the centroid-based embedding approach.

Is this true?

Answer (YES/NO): YES